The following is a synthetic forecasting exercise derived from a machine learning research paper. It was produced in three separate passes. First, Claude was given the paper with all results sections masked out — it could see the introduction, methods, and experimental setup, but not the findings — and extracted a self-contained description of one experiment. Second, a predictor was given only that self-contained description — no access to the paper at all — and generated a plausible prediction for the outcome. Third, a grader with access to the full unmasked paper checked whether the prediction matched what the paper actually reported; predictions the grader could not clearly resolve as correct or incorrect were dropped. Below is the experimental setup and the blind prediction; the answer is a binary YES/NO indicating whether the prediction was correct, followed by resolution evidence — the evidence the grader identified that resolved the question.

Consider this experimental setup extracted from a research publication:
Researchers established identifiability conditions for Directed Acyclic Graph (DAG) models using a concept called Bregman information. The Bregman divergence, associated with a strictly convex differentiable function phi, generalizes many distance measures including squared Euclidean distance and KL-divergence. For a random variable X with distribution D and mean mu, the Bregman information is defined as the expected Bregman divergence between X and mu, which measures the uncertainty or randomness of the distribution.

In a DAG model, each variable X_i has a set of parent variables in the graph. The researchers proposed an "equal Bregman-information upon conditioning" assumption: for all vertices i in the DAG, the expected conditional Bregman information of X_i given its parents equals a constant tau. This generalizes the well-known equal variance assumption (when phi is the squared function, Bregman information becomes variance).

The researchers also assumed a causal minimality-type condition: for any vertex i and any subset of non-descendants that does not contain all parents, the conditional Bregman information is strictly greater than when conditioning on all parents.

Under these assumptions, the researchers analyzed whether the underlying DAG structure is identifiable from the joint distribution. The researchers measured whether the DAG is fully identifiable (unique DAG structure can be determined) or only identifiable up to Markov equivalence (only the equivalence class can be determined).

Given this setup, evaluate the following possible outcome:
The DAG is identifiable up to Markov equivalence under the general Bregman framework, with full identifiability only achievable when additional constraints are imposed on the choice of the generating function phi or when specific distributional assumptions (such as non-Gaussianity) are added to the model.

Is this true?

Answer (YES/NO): NO